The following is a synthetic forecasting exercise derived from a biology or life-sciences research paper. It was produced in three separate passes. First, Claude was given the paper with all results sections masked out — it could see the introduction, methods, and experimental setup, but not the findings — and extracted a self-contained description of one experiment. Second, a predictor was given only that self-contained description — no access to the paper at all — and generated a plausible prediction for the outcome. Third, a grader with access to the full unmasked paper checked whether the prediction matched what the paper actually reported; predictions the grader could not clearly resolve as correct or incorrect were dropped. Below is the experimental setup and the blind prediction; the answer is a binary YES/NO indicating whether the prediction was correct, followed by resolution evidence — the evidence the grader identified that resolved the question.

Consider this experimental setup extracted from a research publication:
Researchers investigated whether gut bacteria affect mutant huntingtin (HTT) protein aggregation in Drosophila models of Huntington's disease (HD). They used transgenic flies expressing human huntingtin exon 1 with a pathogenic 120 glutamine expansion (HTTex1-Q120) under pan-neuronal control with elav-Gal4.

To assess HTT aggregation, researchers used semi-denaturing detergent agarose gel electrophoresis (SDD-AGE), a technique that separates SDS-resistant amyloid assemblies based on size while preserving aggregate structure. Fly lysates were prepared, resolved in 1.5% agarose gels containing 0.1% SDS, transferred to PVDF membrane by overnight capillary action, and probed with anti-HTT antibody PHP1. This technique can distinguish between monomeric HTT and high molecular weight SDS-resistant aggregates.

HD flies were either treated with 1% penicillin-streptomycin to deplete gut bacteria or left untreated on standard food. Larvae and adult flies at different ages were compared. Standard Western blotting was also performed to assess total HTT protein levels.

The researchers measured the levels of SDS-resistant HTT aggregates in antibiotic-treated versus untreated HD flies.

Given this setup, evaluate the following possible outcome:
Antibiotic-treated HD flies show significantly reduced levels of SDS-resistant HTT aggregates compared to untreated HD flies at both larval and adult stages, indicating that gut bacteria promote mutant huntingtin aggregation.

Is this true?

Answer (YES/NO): NO